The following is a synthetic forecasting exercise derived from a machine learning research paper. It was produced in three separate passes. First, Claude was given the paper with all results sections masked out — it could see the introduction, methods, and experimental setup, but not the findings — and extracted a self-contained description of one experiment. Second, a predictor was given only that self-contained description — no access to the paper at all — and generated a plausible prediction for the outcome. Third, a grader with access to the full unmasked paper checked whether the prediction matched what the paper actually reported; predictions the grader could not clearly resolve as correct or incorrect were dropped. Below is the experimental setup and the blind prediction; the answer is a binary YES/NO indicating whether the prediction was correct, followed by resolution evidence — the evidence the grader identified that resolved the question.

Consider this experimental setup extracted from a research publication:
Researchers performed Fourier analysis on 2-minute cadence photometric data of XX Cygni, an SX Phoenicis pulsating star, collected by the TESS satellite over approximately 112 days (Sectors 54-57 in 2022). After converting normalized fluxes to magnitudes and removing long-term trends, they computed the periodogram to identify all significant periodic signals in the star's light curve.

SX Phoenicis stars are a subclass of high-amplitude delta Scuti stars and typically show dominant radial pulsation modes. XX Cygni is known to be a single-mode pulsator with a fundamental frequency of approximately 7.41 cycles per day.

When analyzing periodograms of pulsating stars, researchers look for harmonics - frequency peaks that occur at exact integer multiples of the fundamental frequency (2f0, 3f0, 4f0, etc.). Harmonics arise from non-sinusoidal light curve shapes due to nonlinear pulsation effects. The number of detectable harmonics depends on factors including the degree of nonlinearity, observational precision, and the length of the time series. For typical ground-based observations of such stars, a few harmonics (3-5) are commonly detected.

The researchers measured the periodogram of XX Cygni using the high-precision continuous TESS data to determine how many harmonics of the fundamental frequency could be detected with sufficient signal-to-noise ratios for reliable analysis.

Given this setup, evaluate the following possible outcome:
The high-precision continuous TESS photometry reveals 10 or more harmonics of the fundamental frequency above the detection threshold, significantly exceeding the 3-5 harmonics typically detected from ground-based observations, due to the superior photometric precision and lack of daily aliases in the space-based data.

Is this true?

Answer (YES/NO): YES